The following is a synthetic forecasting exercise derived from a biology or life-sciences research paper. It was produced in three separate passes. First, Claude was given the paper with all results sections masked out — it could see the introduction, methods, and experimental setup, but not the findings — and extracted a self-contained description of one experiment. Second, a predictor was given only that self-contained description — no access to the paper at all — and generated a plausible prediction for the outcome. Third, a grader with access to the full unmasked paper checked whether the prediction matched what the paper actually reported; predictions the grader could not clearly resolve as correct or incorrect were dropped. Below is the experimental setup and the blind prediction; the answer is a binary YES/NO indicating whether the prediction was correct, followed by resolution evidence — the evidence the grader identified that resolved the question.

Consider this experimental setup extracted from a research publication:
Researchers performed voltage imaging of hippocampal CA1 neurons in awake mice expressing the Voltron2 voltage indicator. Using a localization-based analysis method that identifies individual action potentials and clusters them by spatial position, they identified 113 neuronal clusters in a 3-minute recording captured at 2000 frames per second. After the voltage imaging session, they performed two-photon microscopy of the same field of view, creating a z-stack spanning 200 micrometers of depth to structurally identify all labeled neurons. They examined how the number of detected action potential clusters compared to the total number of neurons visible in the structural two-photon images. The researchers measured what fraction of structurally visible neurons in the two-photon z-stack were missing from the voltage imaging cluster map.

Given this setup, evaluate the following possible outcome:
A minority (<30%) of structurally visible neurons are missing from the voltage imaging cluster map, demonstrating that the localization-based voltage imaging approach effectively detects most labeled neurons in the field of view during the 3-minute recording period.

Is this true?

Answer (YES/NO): YES